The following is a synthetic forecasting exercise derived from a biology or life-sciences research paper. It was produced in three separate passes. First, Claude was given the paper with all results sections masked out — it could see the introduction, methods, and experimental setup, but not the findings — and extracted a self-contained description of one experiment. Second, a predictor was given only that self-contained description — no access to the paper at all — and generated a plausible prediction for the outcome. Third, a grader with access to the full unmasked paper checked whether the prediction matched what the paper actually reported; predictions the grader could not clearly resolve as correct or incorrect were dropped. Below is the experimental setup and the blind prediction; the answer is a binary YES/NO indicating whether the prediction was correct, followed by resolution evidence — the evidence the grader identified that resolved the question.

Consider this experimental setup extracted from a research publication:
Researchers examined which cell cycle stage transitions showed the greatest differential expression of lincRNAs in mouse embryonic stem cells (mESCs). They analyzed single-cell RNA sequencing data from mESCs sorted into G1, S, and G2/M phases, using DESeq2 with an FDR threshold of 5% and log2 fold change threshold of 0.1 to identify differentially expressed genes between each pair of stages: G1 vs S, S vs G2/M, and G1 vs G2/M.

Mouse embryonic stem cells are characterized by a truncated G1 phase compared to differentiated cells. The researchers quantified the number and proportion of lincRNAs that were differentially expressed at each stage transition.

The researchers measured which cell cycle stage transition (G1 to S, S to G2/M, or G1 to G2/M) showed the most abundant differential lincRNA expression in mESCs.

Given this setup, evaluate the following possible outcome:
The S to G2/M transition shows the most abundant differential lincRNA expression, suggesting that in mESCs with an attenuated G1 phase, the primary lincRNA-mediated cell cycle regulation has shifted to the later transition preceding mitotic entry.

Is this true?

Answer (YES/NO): NO